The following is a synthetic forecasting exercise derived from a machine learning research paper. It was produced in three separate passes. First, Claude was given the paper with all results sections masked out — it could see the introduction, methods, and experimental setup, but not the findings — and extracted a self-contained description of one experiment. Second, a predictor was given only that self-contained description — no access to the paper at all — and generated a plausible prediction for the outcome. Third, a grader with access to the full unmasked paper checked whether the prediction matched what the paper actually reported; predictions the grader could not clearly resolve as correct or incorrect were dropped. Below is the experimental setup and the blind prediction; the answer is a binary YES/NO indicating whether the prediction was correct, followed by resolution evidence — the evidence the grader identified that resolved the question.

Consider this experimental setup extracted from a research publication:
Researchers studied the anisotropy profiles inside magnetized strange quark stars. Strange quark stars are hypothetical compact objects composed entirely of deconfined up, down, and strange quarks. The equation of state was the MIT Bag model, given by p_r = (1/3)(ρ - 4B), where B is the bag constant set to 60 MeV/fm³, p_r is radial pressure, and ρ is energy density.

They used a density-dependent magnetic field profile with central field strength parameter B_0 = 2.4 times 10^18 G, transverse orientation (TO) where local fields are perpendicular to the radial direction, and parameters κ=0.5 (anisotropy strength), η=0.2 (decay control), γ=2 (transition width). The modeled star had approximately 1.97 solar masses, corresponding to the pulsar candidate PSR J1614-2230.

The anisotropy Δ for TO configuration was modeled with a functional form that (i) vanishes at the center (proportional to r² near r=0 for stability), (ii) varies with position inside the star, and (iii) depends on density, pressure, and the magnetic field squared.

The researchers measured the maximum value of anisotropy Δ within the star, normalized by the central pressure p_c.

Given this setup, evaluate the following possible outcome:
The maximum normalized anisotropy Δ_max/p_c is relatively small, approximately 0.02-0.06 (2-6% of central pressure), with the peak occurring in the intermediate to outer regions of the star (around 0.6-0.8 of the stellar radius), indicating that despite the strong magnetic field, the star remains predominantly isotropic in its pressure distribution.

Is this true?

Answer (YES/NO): NO